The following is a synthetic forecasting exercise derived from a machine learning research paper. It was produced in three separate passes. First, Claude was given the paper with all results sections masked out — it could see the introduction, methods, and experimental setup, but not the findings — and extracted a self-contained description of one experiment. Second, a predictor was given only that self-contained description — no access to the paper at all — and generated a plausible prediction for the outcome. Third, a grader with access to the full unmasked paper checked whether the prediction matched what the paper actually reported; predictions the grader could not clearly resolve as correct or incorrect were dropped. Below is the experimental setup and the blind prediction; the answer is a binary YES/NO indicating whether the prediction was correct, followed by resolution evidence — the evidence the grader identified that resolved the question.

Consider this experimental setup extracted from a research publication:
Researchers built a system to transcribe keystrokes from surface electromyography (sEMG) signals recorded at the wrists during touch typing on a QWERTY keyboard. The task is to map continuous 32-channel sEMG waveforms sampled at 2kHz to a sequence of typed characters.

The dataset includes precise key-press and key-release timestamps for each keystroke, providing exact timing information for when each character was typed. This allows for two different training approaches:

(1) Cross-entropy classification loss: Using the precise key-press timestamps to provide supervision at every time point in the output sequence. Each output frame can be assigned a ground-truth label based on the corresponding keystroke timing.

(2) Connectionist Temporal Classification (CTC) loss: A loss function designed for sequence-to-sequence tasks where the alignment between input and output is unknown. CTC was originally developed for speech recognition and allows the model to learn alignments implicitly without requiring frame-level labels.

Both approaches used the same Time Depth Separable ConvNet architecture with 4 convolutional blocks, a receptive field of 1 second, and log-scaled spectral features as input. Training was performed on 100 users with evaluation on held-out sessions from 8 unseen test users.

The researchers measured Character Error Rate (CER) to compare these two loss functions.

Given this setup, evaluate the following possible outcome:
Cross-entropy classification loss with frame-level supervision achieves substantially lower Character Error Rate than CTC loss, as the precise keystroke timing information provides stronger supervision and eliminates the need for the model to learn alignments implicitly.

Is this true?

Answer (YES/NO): NO